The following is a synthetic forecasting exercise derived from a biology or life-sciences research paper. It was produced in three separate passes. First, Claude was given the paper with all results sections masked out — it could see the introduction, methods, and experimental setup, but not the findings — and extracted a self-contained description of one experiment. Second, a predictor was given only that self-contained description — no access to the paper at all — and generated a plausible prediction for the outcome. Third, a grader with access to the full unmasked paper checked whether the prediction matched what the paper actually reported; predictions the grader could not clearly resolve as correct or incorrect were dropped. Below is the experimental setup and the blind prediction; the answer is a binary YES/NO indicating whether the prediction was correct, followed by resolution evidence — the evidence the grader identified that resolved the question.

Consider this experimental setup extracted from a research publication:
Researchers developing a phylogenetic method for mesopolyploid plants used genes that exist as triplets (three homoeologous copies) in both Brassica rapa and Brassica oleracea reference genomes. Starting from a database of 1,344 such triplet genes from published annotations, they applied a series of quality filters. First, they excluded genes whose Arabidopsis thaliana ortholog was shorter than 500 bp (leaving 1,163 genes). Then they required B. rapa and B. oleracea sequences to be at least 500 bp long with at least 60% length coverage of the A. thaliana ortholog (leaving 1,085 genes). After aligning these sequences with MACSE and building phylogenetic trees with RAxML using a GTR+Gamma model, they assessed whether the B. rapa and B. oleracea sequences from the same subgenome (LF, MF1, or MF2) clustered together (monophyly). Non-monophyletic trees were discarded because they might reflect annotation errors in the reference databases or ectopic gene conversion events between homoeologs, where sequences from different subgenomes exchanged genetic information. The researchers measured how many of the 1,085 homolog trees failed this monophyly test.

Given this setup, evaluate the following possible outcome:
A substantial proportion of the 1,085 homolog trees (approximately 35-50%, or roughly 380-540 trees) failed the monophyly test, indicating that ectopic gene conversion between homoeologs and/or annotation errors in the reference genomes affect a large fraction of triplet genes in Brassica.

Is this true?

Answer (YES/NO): NO